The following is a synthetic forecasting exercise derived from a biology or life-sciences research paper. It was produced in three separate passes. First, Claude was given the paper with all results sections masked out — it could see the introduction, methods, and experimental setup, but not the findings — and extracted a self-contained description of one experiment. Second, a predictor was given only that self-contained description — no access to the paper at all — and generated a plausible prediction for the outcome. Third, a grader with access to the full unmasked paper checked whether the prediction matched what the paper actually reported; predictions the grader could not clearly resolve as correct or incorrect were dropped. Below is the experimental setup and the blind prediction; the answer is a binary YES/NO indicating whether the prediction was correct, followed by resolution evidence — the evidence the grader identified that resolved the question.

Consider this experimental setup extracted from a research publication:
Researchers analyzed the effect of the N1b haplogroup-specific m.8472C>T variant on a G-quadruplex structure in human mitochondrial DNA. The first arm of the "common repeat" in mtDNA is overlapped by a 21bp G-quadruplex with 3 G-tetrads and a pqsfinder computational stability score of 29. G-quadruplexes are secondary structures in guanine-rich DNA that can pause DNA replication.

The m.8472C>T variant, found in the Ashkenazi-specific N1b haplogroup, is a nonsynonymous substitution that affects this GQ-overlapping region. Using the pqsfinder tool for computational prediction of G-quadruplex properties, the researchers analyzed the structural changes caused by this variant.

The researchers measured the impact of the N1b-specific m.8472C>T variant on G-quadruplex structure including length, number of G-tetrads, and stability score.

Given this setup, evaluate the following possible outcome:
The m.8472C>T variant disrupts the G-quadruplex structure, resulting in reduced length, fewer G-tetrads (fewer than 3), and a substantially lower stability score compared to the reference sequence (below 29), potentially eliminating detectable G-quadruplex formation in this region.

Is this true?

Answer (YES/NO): YES